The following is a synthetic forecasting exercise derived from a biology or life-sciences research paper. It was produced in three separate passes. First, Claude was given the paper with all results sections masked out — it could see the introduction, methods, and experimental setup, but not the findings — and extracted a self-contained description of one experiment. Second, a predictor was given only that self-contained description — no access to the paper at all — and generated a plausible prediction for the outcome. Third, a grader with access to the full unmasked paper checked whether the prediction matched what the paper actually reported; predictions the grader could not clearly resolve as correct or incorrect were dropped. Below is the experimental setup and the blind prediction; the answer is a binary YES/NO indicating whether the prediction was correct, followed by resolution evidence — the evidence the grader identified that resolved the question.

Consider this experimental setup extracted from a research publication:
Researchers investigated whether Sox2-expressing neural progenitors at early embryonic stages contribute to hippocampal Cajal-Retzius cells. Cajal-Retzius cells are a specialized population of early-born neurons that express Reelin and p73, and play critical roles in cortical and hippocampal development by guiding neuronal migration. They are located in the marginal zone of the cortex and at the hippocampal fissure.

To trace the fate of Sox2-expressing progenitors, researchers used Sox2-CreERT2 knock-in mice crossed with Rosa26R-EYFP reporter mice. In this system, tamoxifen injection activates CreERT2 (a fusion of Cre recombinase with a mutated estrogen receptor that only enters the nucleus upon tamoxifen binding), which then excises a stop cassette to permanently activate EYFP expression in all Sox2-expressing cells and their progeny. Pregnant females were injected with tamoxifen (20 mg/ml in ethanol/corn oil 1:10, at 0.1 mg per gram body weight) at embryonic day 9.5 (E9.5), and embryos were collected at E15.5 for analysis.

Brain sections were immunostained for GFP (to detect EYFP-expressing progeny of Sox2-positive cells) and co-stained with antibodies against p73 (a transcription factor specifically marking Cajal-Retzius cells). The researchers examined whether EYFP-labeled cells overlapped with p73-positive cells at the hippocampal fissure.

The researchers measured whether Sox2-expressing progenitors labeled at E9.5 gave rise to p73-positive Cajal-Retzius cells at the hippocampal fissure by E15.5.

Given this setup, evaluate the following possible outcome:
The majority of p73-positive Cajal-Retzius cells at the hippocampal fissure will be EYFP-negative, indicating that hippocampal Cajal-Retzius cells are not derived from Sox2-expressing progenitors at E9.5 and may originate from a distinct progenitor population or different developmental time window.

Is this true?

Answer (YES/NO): NO